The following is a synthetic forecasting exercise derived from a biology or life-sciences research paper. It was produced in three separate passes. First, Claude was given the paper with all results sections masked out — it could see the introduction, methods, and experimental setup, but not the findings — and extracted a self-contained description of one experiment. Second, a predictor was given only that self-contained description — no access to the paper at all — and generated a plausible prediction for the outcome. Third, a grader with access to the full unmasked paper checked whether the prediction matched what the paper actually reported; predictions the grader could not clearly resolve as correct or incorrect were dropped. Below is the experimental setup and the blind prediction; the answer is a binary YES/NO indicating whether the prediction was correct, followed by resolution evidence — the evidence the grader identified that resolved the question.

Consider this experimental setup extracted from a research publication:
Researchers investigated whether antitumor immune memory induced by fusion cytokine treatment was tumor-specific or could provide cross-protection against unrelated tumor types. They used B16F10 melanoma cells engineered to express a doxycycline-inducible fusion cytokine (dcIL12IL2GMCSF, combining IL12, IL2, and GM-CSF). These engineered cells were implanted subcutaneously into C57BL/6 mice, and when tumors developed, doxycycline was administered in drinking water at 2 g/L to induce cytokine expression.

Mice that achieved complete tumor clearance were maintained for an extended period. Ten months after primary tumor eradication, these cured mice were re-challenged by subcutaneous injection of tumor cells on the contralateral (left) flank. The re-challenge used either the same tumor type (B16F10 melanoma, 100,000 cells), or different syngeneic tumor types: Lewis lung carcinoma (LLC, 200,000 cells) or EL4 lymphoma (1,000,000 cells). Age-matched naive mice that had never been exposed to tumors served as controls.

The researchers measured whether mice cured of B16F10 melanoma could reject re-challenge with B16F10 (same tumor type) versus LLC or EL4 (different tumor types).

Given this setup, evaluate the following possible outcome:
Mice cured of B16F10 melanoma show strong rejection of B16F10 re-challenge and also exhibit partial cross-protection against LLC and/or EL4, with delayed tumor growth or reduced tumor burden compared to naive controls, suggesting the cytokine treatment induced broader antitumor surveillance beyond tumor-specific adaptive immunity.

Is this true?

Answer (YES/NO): NO